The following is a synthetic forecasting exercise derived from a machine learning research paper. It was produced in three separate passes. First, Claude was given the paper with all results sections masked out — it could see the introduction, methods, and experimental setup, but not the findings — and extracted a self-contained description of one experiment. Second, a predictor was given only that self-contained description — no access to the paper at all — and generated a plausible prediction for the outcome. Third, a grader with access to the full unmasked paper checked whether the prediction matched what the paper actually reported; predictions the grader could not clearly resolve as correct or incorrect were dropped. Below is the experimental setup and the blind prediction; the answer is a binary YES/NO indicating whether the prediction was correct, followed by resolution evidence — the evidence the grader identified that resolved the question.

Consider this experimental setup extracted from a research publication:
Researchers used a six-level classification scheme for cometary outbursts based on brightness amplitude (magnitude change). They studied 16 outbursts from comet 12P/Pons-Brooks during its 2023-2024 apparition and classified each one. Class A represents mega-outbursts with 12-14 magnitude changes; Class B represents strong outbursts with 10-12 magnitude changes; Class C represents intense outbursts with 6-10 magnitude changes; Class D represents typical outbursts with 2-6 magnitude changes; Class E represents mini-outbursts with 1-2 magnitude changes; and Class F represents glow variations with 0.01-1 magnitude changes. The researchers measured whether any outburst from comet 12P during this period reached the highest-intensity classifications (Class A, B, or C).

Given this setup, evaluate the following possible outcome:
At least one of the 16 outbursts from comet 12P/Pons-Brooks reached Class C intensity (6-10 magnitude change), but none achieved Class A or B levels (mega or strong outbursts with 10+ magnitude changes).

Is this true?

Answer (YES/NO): NO